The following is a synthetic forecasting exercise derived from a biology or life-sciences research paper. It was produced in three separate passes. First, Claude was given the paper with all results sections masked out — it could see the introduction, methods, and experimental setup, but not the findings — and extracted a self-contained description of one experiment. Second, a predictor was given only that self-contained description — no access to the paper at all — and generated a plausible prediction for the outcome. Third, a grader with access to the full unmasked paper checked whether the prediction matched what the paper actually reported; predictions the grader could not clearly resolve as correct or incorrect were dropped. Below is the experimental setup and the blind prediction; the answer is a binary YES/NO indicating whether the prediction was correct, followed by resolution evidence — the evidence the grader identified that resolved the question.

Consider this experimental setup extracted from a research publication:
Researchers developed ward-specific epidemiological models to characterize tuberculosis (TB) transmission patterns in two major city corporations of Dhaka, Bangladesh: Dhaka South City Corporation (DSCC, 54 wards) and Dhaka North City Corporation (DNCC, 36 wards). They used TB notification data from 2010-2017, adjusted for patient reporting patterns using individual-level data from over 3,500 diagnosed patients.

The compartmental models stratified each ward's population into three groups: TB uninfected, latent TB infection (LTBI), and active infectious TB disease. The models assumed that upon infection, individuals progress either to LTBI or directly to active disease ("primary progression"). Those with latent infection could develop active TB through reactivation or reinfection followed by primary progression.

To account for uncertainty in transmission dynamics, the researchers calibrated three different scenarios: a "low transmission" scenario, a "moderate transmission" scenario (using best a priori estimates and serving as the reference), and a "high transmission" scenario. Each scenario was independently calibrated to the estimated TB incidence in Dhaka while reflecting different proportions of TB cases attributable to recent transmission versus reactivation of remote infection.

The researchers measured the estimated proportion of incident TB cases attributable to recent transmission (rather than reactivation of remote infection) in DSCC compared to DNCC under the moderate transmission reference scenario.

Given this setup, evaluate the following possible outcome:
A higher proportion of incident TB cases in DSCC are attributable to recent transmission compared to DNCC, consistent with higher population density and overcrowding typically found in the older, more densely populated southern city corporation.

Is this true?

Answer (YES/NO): YES